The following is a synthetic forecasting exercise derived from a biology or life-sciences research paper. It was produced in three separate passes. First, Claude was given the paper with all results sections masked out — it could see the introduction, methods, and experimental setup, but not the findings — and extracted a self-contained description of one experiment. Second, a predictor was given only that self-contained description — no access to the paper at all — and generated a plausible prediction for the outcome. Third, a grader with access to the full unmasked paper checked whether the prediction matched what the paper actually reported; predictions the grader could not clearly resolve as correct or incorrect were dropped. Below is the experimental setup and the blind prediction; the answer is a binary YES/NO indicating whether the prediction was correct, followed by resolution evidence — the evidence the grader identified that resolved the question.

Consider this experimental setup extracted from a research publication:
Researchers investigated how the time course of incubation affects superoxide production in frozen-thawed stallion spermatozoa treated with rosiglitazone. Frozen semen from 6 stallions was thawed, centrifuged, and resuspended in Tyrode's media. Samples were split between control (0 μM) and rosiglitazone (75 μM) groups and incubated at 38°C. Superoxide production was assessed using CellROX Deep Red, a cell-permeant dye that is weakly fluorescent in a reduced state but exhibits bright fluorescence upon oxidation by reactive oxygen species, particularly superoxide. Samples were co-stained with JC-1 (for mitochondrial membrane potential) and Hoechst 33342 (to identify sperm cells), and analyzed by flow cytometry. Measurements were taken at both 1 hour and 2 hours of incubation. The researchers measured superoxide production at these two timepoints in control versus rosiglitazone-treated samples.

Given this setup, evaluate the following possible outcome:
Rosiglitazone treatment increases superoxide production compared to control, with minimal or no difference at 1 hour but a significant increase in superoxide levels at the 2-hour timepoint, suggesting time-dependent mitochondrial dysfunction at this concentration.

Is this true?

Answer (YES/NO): NO